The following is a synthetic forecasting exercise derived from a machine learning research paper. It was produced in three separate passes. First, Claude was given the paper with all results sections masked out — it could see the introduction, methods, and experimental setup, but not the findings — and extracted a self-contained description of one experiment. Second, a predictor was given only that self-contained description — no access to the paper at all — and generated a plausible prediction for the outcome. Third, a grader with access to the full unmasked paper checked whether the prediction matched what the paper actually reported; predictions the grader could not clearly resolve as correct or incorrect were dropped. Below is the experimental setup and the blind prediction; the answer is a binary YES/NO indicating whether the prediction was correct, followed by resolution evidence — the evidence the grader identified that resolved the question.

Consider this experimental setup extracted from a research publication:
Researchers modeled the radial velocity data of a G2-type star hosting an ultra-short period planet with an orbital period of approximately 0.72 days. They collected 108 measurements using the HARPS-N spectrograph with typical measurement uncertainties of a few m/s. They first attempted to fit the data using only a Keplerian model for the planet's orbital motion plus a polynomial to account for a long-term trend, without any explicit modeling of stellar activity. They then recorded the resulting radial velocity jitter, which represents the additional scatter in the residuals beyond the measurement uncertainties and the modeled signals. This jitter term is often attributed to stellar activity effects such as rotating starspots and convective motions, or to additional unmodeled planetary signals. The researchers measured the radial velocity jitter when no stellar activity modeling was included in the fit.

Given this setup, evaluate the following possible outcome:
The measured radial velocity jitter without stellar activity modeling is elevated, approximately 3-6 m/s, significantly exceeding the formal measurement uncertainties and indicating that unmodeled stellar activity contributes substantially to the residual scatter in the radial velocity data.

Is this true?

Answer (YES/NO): NO